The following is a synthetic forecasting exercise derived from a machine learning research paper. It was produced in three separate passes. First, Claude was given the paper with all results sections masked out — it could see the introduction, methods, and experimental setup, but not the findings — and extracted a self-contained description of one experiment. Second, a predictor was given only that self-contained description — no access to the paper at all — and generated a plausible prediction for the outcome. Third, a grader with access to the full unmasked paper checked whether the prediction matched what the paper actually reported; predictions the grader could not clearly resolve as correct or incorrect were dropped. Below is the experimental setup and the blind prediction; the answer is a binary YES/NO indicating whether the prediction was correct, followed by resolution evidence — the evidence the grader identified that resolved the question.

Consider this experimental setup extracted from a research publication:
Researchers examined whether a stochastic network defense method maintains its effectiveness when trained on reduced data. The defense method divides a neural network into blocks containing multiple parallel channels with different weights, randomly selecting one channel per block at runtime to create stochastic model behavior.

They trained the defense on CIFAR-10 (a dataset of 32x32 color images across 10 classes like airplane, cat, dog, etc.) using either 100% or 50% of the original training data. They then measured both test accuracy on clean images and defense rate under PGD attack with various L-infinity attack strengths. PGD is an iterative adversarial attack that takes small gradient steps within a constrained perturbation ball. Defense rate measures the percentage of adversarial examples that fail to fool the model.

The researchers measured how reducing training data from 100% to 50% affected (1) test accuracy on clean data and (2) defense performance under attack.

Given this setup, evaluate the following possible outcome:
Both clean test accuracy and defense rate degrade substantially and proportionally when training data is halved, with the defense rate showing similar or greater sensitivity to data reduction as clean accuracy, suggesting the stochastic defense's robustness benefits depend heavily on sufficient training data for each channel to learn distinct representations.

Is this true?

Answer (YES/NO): NO